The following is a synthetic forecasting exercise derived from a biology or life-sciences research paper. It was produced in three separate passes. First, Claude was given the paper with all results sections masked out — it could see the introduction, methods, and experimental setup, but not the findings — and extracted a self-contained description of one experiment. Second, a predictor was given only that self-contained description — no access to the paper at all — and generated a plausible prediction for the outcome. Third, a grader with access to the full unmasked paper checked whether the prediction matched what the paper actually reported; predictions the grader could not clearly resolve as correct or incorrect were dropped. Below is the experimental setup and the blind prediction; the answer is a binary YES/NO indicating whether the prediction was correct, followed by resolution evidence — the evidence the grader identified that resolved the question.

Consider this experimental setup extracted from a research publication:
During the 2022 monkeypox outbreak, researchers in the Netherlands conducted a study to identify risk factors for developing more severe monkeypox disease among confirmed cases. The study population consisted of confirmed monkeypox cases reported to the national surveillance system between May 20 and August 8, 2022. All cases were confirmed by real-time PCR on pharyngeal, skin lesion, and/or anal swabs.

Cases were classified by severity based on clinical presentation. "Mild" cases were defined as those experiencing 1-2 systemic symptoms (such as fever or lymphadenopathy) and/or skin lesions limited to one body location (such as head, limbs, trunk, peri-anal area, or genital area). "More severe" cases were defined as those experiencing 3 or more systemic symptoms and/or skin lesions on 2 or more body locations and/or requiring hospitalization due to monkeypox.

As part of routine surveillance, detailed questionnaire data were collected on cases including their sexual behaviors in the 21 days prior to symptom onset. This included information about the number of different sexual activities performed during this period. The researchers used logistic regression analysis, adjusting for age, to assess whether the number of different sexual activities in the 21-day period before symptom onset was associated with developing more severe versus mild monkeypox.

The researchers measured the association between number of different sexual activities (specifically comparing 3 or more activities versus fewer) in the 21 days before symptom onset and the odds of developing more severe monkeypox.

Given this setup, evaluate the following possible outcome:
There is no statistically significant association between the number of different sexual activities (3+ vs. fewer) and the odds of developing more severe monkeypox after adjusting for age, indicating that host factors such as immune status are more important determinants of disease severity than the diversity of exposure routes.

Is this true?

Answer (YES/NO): NO